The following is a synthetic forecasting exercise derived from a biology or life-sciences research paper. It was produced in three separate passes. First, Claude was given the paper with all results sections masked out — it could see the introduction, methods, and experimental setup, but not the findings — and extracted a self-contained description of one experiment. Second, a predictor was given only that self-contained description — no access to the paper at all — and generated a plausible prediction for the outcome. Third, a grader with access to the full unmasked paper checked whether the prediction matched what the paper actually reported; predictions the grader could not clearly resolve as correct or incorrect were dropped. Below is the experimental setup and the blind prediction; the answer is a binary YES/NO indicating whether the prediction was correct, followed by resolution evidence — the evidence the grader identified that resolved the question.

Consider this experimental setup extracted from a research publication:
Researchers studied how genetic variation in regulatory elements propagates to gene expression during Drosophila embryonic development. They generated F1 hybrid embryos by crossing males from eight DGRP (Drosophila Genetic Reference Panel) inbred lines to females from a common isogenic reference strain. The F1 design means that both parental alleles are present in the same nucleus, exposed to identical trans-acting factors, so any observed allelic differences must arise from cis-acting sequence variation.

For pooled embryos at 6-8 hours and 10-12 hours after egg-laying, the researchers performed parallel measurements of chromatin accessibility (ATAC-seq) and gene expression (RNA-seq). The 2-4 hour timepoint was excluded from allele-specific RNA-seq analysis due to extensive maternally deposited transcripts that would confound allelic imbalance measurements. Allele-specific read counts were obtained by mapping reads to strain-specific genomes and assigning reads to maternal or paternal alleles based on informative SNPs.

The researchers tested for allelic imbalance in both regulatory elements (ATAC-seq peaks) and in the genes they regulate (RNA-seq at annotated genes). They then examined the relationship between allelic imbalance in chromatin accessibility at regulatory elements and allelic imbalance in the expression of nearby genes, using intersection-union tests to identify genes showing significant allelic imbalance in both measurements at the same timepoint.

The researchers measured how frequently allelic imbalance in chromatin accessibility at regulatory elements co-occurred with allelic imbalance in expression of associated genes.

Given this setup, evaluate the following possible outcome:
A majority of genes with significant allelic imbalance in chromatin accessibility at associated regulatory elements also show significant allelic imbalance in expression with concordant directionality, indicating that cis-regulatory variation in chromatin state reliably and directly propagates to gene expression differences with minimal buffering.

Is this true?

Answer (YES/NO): NO